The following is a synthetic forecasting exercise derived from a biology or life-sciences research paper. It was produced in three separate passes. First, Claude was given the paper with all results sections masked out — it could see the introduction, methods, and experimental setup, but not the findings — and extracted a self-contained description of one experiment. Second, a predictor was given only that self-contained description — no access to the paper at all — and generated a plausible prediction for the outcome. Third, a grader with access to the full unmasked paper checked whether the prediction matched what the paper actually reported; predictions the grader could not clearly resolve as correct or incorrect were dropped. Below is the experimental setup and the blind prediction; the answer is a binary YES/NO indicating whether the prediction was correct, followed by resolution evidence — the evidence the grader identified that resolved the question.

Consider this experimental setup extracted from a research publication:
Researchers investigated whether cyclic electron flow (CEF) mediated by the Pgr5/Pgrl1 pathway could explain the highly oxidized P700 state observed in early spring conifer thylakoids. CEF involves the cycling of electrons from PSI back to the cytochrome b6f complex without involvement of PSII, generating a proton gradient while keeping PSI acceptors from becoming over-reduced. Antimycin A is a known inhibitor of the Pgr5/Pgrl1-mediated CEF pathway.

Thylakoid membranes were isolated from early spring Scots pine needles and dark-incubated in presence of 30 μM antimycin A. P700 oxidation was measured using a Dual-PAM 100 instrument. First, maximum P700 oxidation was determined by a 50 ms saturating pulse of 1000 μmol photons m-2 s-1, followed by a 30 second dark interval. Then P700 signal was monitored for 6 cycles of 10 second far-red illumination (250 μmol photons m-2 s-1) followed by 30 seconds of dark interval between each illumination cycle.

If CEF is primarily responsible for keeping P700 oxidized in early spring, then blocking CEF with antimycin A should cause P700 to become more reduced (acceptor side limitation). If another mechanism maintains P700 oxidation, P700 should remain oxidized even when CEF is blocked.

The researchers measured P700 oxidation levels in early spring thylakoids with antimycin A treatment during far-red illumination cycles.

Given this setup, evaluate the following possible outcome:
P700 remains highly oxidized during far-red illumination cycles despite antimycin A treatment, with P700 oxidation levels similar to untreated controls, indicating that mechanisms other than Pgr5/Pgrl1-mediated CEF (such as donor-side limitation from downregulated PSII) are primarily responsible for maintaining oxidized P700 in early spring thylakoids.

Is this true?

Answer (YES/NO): YES